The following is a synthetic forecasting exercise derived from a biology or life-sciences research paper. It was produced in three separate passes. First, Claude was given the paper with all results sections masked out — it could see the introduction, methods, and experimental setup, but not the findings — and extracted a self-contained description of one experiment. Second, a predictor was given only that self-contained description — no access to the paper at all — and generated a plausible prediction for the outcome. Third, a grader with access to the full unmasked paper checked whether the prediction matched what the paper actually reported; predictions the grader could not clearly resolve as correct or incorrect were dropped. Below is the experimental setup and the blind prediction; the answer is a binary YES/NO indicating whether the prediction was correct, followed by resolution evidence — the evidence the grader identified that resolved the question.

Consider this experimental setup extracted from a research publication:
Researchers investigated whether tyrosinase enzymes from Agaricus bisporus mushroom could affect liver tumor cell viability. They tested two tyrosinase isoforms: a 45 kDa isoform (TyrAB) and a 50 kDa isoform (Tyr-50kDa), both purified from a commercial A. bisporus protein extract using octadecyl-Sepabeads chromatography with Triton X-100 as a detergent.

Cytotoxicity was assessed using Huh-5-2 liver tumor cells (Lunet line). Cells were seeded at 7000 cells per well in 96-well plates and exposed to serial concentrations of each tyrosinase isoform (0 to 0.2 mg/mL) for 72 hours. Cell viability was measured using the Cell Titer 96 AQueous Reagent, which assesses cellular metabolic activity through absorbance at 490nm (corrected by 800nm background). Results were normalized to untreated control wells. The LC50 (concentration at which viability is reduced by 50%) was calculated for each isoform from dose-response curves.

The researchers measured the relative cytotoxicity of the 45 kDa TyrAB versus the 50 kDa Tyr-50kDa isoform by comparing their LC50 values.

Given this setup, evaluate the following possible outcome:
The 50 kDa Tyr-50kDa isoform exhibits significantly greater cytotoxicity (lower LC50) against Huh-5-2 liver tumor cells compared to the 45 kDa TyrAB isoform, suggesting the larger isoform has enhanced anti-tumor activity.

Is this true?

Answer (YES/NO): NO